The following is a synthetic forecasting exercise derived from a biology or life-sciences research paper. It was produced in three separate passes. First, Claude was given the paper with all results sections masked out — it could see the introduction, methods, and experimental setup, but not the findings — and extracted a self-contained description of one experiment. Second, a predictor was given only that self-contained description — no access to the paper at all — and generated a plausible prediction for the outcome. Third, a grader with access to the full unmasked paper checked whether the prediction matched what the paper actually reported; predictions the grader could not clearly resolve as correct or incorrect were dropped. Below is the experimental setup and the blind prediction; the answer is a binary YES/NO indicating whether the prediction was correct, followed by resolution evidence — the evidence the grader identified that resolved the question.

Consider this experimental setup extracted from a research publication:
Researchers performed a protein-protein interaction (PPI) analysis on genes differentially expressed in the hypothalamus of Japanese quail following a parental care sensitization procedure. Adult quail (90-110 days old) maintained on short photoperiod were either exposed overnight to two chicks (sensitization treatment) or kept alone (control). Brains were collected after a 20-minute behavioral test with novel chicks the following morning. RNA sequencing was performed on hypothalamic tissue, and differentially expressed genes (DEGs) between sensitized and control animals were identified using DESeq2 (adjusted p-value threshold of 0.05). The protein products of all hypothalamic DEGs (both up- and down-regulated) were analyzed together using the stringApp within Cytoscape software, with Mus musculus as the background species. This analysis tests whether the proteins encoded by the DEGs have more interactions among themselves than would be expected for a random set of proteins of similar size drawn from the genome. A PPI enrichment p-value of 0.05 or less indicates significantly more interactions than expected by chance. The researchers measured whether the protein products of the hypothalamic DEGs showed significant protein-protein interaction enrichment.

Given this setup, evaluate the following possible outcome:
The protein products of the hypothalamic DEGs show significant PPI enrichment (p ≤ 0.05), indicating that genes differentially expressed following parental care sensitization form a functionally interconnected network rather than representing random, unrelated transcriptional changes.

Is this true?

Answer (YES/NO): YES